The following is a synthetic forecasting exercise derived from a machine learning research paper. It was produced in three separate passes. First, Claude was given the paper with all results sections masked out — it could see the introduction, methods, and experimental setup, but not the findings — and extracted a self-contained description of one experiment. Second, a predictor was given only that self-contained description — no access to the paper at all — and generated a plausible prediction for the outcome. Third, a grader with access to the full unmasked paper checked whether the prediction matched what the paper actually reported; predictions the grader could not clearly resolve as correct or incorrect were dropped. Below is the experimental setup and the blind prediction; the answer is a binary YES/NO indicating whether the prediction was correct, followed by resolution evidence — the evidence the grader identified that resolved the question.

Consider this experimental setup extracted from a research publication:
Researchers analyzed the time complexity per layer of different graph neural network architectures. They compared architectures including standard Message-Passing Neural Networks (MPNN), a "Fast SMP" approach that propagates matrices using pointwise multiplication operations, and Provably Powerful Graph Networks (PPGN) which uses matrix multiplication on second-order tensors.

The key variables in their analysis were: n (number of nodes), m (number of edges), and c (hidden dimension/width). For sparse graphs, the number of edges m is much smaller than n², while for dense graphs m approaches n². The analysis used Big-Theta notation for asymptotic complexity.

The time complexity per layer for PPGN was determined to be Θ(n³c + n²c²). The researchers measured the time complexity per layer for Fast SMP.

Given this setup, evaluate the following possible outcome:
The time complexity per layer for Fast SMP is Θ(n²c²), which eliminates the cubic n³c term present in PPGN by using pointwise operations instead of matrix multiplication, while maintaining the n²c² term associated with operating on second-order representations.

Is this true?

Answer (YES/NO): NO